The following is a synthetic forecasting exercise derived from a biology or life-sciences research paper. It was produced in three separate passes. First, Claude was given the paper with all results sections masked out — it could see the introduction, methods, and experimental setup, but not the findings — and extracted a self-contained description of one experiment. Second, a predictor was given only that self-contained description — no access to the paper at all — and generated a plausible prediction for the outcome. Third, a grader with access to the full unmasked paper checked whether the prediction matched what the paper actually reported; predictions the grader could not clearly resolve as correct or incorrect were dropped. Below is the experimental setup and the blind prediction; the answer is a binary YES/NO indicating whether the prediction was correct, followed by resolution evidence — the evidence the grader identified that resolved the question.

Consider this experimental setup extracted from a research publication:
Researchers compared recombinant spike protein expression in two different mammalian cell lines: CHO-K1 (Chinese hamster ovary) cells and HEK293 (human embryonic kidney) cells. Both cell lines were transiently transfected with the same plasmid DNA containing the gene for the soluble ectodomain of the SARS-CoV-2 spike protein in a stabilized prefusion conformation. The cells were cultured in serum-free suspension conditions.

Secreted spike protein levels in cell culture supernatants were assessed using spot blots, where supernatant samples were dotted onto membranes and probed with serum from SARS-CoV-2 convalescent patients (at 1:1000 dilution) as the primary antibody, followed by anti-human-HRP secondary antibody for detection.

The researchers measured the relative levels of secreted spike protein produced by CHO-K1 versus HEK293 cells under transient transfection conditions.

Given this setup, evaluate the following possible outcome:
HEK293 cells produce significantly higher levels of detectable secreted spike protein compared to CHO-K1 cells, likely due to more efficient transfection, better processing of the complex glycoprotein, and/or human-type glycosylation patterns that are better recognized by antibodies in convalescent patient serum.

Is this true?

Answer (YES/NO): YES